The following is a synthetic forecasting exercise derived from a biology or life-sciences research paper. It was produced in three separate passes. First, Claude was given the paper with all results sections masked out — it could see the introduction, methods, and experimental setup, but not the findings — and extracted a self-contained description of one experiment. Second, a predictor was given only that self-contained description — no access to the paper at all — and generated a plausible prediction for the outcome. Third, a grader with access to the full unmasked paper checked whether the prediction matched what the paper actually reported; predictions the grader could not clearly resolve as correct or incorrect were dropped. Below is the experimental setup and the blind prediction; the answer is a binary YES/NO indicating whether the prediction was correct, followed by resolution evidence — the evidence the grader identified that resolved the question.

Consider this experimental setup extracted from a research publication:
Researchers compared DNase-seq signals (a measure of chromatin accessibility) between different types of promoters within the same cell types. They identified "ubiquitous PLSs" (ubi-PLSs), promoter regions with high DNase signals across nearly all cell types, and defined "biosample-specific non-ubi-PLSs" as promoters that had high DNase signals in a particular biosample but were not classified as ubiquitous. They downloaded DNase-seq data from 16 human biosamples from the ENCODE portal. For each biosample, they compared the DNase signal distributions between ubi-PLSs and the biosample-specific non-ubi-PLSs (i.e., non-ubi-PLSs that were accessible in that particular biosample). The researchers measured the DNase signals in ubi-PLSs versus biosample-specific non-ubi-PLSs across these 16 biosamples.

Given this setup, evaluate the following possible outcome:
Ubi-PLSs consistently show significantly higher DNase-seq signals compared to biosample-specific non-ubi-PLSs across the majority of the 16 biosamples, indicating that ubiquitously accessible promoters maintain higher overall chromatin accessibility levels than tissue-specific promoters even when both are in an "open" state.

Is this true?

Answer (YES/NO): YES